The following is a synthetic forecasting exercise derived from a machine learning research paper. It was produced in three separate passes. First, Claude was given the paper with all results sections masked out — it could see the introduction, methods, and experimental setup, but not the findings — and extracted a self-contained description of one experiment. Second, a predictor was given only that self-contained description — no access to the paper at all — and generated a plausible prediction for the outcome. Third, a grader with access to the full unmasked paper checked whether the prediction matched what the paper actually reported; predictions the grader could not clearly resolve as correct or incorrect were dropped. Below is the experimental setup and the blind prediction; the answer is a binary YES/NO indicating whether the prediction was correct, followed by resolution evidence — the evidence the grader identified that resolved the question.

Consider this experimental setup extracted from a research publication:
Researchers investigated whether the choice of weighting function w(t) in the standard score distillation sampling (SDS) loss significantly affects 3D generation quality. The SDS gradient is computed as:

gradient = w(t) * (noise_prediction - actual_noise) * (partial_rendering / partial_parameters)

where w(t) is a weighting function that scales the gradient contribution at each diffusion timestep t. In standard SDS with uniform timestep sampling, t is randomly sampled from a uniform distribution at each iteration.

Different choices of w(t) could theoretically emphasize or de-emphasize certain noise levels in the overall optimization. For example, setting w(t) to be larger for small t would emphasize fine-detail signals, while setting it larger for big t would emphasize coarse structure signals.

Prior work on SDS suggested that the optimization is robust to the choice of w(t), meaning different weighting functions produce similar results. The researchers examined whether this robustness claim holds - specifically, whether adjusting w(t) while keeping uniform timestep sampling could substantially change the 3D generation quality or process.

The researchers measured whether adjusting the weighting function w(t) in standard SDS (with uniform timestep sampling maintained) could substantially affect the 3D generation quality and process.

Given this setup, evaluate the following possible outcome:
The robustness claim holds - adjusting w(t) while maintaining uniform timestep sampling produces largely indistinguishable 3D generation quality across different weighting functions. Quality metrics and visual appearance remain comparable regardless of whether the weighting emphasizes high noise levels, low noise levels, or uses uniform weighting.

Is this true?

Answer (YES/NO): YES